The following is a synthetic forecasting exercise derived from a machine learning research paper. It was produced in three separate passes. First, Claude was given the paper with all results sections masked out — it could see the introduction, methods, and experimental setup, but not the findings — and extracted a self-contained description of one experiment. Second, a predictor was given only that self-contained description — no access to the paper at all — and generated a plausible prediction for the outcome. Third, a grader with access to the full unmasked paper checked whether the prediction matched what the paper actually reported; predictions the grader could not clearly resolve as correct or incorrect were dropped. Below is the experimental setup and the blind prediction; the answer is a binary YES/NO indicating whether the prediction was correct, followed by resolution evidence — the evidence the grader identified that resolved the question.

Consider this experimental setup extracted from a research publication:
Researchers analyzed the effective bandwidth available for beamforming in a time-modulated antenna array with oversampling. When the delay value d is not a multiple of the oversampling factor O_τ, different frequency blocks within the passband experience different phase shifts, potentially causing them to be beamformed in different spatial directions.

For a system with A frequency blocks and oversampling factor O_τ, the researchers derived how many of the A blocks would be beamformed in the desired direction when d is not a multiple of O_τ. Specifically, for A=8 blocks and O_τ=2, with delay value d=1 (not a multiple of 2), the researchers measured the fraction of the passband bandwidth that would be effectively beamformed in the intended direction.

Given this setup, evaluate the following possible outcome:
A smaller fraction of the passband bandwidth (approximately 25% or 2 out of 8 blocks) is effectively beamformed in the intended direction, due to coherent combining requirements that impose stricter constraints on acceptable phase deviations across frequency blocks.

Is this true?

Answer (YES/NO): NO